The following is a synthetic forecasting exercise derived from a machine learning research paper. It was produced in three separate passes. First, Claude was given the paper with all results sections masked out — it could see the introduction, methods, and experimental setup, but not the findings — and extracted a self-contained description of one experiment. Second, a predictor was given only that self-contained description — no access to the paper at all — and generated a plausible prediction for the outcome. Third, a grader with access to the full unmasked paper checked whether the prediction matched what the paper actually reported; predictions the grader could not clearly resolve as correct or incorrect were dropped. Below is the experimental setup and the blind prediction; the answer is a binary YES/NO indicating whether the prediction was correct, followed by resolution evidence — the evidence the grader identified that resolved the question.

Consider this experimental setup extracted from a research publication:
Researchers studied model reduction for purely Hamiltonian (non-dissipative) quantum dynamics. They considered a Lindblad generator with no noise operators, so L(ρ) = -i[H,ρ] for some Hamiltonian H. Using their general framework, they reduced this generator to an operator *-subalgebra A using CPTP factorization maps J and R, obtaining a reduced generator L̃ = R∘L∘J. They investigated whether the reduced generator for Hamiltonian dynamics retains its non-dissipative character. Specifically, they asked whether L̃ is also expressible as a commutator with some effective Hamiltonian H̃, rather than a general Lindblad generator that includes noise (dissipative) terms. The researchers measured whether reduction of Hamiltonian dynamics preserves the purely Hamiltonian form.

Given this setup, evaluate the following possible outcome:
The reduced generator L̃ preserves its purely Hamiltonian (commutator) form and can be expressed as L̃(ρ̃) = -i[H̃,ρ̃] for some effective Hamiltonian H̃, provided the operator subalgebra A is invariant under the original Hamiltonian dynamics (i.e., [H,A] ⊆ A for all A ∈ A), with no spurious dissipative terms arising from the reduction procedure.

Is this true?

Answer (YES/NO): YES